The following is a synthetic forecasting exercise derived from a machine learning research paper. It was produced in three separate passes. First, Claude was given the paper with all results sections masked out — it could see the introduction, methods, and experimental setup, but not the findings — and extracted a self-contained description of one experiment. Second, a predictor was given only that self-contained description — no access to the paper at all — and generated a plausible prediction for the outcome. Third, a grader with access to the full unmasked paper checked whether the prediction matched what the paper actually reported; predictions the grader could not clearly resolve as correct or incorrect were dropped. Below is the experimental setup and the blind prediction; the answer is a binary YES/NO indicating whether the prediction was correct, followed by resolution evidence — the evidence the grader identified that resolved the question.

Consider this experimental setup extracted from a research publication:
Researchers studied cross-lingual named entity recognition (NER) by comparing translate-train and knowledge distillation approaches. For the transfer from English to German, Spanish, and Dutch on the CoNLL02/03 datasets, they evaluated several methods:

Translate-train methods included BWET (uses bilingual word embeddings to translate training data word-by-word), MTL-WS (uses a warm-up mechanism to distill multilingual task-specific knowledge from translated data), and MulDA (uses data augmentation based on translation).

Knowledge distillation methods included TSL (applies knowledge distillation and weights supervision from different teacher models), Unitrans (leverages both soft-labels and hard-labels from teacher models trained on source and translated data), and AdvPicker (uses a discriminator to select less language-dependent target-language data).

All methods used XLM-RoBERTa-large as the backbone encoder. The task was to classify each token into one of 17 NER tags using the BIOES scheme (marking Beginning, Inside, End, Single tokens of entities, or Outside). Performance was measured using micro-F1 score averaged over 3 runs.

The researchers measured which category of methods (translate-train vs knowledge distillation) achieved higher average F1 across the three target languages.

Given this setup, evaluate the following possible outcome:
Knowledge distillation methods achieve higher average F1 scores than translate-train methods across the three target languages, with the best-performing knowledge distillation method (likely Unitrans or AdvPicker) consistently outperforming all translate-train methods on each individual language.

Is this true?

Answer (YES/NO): NO